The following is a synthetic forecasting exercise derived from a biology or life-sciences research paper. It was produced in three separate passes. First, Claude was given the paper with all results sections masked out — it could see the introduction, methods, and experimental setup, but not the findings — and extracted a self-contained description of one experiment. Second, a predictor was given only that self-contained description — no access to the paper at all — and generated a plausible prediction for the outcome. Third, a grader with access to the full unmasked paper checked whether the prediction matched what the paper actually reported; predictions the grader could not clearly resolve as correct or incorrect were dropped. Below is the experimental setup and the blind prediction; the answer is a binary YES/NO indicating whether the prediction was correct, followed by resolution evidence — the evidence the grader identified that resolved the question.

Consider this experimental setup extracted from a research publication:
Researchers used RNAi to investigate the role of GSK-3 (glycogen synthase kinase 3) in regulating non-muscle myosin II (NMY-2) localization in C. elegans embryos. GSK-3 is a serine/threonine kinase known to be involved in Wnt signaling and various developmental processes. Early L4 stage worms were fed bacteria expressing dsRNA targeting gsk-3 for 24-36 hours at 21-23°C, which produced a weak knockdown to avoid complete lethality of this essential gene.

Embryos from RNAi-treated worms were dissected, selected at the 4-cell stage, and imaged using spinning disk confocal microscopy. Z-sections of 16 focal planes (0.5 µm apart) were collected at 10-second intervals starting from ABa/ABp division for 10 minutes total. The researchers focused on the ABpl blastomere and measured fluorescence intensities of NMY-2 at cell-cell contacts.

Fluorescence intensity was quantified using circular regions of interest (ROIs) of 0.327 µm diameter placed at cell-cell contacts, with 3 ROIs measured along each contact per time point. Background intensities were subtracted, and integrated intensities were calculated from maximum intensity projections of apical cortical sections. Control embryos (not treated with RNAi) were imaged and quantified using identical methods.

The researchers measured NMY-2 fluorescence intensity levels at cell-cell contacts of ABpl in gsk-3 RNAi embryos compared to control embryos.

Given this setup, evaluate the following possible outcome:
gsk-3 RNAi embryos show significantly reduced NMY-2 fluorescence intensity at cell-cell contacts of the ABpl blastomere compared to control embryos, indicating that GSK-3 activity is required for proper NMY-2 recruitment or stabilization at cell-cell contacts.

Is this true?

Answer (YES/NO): NO